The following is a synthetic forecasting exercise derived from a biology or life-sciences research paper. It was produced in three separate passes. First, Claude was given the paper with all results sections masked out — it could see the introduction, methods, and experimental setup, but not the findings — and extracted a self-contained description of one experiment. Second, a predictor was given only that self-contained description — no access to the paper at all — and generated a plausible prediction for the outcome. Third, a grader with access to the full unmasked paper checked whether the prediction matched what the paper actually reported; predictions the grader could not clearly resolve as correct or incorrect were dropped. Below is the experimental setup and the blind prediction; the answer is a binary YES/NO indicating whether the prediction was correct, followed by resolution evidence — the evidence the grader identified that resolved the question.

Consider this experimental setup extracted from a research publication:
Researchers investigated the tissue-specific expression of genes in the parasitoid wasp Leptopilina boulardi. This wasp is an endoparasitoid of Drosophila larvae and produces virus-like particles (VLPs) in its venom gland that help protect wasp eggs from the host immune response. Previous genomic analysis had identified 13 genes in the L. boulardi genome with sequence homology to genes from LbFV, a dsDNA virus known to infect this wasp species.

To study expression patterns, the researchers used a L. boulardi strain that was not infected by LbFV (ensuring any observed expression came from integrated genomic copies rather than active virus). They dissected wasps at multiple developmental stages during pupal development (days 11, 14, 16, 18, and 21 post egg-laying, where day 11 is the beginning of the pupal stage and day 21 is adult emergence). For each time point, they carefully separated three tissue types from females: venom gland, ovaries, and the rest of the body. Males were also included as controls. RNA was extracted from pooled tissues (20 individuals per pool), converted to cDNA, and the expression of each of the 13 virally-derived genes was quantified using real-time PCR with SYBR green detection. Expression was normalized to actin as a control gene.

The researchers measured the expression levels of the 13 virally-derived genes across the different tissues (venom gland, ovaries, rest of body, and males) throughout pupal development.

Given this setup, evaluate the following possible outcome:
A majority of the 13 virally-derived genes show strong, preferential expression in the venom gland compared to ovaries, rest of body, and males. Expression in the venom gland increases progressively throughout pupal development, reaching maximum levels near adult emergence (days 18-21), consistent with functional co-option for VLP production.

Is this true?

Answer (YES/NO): NO